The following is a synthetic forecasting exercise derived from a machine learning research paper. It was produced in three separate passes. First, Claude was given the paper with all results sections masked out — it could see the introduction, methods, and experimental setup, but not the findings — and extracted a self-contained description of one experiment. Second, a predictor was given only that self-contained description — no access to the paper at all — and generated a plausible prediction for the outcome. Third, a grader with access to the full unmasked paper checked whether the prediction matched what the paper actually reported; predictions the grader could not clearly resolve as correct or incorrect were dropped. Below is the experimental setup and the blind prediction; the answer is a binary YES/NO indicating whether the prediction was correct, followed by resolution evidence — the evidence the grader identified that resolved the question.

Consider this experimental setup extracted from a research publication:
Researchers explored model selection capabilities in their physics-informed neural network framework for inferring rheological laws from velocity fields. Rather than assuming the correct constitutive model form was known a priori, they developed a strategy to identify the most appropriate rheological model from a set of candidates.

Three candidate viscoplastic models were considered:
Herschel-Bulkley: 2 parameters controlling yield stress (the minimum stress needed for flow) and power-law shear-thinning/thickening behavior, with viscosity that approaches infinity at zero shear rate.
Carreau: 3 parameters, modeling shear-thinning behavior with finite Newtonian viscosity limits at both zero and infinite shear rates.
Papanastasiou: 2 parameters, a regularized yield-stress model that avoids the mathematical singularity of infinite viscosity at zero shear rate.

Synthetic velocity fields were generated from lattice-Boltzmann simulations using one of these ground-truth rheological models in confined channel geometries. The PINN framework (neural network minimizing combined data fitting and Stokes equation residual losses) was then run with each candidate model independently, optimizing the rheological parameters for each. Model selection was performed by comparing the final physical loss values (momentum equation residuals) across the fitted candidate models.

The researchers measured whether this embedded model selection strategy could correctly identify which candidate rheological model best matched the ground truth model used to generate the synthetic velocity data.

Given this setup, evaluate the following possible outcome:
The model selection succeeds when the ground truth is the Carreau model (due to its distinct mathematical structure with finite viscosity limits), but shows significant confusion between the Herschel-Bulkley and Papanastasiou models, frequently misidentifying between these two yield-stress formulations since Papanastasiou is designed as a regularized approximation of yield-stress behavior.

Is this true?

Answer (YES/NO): NO